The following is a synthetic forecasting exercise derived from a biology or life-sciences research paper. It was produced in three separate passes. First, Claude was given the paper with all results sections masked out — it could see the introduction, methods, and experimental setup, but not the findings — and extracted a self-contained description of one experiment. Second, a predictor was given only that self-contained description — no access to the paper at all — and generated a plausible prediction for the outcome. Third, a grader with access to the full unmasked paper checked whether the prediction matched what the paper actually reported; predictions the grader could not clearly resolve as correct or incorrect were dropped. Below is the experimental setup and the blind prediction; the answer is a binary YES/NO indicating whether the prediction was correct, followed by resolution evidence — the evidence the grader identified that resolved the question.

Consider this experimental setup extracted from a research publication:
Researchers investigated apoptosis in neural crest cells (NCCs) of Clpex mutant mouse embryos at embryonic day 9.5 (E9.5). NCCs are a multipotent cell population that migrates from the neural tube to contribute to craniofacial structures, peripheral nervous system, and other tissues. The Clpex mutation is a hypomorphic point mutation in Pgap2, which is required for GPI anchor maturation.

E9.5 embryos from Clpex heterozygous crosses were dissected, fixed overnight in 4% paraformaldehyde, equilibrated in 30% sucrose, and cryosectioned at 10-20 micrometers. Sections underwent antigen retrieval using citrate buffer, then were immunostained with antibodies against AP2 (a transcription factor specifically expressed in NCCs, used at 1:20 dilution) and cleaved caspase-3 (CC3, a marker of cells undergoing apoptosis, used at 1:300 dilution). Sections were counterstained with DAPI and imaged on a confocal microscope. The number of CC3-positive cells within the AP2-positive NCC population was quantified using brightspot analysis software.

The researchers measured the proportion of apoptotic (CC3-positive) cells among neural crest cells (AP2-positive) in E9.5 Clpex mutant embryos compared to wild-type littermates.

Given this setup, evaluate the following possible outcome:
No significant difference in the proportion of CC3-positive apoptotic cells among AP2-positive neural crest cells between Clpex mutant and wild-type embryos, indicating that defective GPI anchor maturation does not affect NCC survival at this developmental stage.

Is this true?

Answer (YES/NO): NO